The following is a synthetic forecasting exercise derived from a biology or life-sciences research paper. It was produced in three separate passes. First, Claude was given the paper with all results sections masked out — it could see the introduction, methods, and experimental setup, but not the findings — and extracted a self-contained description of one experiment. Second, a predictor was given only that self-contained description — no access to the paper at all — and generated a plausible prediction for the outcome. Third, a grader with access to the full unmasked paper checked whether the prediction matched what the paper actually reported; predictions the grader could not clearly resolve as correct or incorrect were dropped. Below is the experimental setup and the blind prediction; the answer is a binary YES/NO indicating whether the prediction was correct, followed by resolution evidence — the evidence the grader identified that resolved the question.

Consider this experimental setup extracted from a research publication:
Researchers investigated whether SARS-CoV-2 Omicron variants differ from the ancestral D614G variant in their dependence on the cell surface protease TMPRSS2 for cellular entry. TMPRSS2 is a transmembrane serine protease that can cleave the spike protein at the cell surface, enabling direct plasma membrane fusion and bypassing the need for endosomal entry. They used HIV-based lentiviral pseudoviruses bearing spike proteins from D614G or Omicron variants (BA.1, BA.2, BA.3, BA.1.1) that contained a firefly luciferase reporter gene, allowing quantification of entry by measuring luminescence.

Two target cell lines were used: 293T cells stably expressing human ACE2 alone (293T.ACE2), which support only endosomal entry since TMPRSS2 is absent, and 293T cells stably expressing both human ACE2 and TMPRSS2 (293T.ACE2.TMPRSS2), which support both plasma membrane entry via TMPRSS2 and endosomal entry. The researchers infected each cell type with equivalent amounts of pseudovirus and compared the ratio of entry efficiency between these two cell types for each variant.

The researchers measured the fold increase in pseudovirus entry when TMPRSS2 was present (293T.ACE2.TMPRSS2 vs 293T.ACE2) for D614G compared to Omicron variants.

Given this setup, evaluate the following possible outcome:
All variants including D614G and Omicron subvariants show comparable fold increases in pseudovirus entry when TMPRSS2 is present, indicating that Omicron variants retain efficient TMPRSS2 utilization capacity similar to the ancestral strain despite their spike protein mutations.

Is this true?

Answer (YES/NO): NO